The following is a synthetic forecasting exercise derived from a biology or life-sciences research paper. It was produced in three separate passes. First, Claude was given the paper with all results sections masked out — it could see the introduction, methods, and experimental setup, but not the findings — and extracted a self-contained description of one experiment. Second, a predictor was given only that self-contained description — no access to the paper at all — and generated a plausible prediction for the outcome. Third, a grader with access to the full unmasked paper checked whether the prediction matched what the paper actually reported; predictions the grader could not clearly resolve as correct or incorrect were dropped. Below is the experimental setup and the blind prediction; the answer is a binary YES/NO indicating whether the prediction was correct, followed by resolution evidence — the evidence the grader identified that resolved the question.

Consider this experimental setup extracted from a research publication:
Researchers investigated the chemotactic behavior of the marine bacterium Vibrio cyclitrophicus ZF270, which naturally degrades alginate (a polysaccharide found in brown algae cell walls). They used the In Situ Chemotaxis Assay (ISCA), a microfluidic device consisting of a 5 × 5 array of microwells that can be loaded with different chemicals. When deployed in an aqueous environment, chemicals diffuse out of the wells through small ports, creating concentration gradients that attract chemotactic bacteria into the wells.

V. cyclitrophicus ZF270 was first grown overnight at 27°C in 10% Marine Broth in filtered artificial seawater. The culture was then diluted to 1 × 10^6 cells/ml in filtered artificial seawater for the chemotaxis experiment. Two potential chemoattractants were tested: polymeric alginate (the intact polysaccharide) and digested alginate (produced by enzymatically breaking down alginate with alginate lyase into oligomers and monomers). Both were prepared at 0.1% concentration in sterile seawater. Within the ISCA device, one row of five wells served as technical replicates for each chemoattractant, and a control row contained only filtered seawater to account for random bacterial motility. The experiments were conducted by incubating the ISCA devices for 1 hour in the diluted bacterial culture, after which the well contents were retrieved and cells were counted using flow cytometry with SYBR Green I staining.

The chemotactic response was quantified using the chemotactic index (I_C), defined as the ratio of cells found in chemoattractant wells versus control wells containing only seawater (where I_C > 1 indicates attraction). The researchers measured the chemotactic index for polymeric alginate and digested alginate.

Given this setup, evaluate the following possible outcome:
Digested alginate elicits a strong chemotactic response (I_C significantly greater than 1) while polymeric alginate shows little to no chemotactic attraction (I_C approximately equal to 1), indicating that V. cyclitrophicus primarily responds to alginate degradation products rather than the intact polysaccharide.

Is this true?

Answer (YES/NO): NO